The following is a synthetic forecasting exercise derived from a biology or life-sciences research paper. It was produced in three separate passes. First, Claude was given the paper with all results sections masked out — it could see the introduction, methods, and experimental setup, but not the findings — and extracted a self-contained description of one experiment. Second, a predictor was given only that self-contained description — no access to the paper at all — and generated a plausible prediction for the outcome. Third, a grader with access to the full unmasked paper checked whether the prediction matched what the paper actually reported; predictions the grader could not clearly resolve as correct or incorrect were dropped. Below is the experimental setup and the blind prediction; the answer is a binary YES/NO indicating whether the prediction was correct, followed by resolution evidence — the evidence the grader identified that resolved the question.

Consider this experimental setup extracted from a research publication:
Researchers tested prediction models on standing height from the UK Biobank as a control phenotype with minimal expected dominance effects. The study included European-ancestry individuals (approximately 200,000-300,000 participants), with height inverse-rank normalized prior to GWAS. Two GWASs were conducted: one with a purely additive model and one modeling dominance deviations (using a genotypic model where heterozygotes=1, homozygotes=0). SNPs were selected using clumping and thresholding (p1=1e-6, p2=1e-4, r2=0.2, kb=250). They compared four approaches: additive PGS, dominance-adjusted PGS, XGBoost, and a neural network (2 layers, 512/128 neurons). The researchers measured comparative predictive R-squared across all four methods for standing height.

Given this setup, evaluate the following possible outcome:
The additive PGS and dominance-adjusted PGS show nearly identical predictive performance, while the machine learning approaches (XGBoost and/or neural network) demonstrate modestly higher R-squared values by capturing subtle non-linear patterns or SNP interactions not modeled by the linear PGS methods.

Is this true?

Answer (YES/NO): NO